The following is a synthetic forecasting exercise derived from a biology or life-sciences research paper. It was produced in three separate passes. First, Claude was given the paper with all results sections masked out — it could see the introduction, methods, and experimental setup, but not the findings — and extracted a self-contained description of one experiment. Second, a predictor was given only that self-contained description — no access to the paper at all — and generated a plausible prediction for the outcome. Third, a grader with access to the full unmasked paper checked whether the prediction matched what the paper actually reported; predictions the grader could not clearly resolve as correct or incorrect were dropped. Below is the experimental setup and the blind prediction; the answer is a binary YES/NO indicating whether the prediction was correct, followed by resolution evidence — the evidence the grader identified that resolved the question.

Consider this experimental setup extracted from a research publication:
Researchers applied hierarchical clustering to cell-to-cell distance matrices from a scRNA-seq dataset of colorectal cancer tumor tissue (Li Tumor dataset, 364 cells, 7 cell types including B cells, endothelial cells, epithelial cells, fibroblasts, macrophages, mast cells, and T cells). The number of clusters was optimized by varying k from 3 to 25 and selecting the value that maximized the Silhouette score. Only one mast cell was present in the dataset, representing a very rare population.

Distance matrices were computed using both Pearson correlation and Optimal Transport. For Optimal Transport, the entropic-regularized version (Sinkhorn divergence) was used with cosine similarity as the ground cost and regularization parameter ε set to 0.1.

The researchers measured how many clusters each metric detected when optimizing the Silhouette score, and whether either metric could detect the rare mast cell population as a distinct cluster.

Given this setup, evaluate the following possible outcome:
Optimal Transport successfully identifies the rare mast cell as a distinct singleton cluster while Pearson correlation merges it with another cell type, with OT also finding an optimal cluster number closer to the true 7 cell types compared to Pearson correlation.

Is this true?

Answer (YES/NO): NO